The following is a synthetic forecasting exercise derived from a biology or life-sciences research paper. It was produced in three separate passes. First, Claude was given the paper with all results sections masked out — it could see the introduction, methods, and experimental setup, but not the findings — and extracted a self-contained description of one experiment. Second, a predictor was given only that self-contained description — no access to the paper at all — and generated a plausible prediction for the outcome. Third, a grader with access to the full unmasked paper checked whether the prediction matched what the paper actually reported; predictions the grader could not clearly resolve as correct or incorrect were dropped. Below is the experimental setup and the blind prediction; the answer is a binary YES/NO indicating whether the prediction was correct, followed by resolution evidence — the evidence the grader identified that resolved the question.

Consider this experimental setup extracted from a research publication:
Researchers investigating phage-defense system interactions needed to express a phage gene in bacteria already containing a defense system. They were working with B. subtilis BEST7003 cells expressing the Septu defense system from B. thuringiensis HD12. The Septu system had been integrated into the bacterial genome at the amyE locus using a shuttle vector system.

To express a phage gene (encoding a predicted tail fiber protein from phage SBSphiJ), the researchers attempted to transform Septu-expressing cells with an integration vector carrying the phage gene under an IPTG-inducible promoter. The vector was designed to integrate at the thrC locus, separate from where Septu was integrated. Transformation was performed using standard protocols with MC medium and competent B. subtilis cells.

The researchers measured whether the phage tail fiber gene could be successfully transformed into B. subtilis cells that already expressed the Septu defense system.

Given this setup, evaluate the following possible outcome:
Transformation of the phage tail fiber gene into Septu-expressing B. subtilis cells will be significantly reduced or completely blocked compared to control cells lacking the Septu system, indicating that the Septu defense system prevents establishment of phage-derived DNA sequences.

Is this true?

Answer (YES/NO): YES